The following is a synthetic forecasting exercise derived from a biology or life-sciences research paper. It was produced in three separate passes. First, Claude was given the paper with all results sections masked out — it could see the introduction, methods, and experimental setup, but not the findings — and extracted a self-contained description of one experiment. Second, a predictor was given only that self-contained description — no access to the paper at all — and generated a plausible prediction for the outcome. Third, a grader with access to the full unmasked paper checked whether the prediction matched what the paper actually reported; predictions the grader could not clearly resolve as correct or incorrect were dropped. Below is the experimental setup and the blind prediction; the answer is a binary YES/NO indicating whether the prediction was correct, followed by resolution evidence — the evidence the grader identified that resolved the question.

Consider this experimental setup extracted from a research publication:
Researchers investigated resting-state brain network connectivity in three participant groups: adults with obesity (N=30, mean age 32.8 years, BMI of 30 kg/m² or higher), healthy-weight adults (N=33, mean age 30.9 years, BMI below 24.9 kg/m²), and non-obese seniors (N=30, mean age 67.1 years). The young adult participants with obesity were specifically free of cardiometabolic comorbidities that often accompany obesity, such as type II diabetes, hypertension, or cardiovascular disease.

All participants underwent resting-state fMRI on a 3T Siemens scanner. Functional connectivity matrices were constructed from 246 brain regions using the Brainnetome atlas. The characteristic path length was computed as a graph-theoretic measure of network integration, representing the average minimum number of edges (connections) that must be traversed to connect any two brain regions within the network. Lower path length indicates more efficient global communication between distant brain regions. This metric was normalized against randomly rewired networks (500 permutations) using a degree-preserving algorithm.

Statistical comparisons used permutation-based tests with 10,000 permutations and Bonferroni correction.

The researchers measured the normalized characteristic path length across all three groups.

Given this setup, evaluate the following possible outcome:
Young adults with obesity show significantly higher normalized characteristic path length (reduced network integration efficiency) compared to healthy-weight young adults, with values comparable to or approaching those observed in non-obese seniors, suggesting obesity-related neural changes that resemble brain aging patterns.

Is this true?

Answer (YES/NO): NO